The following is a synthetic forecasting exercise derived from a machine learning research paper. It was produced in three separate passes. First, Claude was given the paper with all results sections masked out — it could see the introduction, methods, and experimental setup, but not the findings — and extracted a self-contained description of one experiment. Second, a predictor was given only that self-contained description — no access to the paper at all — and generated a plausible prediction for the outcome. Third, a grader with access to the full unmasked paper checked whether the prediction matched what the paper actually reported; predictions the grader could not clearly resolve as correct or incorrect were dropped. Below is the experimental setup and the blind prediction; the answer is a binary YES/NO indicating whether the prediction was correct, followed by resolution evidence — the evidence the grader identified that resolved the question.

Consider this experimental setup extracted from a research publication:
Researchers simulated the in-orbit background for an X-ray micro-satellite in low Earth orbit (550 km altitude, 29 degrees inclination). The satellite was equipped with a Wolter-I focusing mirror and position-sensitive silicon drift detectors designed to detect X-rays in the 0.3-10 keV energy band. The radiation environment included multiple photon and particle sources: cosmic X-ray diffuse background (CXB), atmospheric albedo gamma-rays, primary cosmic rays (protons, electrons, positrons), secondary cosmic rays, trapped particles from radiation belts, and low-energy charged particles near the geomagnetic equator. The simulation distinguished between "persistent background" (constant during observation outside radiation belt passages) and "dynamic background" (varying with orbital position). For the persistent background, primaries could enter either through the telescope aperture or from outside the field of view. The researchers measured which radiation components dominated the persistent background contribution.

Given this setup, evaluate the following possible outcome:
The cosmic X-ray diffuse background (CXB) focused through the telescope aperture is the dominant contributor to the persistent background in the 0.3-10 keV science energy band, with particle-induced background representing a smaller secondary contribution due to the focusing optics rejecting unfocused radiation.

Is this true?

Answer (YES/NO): NO